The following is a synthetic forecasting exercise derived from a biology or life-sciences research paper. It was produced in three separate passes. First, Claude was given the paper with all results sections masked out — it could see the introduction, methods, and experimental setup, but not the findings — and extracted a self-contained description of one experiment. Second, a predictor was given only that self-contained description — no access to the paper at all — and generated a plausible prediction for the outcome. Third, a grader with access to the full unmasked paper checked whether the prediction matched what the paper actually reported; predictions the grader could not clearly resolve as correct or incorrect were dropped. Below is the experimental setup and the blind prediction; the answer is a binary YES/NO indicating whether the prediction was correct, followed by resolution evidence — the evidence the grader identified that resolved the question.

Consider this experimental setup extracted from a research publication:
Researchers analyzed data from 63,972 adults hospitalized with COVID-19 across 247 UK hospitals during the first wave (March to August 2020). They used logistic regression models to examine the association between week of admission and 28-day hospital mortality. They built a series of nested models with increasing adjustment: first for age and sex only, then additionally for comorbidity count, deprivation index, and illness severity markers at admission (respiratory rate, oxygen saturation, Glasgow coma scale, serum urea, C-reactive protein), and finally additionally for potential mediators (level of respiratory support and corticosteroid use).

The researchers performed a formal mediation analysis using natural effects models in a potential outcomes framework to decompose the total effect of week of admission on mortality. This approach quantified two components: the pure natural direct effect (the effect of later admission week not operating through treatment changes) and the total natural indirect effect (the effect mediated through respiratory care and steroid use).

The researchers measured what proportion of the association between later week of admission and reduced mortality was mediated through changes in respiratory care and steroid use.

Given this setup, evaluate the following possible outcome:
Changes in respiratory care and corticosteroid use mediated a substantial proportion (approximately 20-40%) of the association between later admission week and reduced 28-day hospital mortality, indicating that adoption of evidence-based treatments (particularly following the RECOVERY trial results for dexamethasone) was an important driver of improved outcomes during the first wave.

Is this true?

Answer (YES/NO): YES